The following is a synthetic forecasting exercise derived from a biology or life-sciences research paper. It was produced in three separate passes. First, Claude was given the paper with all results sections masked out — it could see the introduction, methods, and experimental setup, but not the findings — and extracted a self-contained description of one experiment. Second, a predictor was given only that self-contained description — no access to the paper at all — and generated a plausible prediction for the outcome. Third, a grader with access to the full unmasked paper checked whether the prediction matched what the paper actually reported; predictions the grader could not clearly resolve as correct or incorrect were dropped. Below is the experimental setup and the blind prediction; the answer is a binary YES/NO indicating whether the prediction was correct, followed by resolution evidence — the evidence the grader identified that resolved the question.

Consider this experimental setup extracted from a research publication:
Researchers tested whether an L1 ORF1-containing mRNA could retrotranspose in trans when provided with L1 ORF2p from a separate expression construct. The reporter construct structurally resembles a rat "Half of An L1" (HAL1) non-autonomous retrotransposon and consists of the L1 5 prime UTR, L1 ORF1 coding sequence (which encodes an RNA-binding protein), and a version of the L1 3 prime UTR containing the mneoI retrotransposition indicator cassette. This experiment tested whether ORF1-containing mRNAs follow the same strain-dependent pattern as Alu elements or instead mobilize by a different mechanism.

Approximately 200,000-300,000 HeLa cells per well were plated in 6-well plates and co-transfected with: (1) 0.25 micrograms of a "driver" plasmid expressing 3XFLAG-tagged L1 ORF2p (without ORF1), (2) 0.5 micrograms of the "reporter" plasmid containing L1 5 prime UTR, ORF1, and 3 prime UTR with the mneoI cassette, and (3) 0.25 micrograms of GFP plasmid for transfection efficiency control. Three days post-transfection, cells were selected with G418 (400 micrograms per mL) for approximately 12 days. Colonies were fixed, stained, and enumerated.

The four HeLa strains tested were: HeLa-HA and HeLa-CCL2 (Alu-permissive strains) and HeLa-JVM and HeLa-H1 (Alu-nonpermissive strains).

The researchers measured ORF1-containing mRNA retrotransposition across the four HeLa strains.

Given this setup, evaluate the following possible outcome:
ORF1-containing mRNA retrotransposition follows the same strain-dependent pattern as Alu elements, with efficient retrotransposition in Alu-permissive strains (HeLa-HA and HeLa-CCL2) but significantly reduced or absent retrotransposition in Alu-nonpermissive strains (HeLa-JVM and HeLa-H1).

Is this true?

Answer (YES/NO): NO